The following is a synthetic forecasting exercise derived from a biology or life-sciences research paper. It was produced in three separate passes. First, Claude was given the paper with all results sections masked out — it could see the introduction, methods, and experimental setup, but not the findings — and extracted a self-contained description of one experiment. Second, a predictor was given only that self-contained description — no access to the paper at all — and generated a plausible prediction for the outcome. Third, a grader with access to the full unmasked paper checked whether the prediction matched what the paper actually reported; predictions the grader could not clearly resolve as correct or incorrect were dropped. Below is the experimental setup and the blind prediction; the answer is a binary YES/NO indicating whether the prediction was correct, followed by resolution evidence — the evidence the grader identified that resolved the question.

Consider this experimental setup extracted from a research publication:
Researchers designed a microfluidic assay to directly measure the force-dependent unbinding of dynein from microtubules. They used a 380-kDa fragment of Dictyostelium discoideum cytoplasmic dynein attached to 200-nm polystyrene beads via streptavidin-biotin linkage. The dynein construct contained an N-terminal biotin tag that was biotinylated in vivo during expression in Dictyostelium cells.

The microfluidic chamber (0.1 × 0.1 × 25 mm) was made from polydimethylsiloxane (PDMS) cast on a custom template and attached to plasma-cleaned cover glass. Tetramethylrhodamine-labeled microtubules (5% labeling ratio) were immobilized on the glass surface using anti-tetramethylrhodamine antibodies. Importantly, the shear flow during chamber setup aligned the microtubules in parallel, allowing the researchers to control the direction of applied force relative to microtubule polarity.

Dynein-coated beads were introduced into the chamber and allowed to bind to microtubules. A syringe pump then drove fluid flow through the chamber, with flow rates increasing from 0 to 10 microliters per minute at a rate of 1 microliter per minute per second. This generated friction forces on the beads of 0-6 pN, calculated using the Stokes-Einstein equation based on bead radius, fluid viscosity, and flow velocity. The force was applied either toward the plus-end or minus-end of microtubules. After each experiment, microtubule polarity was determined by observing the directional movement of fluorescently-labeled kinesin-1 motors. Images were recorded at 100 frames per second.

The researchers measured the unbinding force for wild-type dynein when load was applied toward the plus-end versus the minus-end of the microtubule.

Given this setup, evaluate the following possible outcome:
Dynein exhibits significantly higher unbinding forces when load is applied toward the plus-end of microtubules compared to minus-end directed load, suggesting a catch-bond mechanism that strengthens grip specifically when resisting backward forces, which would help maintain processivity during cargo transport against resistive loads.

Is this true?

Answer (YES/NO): YES